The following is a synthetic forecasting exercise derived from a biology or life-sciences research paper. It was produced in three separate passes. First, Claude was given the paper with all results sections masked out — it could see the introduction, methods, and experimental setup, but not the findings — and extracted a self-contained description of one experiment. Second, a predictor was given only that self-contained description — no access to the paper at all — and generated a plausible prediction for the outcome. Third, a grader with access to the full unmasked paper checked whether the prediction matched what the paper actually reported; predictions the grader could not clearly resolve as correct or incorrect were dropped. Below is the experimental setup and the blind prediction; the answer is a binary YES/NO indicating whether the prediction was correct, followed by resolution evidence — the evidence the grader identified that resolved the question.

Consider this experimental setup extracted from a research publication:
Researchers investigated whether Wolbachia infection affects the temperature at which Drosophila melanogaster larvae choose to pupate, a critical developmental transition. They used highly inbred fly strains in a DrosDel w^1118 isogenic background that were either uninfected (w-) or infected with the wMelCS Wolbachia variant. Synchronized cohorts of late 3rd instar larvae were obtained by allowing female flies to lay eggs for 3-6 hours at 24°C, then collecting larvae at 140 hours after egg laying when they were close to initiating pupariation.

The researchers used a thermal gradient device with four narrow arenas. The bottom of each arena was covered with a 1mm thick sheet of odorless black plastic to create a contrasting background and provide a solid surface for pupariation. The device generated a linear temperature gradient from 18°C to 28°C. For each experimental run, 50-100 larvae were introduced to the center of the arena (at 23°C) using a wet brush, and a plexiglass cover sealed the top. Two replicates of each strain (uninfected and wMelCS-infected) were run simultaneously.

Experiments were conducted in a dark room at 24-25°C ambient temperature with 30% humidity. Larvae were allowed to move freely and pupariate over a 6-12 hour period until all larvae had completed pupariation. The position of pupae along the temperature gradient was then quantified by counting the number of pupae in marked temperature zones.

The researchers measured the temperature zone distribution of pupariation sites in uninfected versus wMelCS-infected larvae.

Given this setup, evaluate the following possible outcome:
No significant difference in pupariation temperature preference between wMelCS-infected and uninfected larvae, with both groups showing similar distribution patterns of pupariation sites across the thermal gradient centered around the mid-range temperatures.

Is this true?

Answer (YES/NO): YES